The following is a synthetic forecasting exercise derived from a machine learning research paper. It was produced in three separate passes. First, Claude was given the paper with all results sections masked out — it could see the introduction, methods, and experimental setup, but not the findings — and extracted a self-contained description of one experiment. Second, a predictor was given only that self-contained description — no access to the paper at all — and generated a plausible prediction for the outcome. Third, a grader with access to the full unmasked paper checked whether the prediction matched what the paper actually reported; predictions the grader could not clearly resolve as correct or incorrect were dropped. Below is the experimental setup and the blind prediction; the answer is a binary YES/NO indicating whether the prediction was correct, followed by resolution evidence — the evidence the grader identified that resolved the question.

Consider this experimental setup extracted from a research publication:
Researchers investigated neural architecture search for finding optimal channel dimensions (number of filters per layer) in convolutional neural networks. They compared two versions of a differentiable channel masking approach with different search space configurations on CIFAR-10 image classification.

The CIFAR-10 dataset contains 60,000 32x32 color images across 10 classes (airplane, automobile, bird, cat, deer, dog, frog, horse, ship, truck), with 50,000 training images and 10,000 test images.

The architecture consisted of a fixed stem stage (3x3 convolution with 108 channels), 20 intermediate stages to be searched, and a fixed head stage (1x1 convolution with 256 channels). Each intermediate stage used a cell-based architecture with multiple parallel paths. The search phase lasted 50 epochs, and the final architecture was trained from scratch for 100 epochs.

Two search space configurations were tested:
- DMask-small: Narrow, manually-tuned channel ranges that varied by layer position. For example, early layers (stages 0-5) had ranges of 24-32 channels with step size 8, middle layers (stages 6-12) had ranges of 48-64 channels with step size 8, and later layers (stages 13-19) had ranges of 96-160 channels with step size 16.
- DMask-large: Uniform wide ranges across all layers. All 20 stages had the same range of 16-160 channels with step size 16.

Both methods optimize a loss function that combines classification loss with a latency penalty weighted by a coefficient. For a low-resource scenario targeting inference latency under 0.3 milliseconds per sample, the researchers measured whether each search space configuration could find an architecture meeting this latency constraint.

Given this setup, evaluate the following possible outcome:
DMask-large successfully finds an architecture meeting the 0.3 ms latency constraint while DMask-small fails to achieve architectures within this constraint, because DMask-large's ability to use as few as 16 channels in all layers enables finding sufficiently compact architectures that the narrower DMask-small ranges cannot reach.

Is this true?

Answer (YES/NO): YES